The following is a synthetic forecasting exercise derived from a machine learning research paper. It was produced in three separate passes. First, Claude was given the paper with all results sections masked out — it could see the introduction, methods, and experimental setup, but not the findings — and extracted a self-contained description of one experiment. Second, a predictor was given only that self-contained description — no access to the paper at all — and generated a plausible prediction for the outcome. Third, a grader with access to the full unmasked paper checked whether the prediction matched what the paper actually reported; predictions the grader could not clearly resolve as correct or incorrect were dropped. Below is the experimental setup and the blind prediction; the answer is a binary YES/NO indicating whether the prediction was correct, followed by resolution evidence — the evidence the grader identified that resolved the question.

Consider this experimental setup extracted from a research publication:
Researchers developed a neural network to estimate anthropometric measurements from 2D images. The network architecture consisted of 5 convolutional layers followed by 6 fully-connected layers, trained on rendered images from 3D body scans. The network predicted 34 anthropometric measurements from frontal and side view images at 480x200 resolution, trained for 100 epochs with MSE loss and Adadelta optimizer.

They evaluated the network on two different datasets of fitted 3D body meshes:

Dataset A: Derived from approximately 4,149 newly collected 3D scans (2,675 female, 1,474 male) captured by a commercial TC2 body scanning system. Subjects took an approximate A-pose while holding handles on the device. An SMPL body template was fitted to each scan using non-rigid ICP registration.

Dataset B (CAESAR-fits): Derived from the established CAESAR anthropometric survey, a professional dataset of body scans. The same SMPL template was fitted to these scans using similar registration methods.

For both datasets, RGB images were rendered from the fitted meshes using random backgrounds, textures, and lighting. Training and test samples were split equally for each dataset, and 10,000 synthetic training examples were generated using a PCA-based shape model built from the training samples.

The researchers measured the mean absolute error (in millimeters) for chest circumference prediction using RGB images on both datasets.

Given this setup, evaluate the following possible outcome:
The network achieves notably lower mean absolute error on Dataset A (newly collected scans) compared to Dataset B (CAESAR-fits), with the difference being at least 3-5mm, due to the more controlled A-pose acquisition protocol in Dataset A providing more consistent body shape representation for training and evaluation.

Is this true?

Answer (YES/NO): NO